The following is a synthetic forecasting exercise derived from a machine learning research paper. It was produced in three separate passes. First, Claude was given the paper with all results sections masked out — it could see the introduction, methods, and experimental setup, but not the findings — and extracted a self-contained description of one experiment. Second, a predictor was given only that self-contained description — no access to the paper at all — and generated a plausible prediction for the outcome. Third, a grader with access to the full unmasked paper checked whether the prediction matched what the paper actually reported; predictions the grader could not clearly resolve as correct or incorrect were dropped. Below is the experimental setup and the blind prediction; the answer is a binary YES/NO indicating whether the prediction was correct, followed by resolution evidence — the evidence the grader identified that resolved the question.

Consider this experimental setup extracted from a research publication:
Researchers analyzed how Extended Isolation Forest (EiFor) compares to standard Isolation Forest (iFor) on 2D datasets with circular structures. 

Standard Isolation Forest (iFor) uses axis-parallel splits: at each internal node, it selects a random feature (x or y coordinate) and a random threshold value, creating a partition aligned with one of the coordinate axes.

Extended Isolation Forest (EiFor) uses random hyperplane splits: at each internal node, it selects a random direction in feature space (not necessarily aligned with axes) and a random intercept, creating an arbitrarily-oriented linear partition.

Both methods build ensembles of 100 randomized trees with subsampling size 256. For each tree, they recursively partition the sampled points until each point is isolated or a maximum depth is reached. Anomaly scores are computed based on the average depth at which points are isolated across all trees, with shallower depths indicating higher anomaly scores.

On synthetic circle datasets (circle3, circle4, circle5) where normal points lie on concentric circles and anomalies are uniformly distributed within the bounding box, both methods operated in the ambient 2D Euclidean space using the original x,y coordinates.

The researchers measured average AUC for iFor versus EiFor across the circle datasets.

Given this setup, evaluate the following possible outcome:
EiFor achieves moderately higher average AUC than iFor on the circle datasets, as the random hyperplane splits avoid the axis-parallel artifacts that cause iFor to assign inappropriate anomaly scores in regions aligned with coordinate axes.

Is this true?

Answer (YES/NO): NO